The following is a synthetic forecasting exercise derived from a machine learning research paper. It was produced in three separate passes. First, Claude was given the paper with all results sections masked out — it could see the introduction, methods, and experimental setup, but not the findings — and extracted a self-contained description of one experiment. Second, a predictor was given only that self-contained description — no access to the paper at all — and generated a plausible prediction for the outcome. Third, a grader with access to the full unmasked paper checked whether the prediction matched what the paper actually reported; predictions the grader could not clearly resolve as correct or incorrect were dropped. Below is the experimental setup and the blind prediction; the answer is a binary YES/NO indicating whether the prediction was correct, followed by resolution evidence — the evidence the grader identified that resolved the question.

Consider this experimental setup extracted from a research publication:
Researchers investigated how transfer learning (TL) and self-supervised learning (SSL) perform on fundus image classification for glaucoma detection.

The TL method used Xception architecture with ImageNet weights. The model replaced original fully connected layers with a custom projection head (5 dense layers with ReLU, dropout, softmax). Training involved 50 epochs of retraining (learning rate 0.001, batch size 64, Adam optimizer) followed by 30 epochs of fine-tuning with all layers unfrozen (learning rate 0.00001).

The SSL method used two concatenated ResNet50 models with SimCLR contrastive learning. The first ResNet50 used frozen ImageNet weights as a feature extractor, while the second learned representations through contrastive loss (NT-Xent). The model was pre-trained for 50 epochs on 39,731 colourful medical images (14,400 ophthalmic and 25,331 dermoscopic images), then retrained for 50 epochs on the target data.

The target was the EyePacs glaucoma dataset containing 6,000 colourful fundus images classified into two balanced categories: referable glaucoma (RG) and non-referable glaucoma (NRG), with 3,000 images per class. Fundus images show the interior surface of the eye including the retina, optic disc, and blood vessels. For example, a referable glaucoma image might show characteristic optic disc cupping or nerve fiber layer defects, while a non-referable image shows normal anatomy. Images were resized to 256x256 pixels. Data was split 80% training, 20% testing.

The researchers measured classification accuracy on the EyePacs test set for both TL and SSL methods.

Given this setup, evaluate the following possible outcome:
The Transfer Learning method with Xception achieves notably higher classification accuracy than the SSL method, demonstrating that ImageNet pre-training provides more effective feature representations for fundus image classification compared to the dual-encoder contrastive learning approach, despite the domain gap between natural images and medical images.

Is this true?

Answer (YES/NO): YES